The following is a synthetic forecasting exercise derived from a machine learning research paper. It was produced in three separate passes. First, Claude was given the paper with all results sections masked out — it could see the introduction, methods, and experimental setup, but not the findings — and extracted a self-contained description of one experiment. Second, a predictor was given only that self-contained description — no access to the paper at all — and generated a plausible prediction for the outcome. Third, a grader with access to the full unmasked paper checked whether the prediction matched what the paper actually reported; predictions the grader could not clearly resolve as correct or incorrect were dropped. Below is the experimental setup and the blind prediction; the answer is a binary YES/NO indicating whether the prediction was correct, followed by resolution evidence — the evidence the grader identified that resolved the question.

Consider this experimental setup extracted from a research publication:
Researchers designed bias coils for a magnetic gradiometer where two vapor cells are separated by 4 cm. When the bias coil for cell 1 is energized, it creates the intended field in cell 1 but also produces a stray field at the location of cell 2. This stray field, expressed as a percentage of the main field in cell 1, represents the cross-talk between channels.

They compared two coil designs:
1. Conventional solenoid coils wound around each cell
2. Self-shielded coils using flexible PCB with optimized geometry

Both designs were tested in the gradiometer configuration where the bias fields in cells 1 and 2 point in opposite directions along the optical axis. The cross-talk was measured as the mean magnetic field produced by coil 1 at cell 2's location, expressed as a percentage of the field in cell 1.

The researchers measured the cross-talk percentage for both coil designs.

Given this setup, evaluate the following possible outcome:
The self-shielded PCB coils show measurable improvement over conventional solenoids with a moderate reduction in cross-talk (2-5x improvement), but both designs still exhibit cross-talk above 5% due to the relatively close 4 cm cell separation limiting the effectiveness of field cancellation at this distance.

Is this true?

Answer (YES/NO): NO